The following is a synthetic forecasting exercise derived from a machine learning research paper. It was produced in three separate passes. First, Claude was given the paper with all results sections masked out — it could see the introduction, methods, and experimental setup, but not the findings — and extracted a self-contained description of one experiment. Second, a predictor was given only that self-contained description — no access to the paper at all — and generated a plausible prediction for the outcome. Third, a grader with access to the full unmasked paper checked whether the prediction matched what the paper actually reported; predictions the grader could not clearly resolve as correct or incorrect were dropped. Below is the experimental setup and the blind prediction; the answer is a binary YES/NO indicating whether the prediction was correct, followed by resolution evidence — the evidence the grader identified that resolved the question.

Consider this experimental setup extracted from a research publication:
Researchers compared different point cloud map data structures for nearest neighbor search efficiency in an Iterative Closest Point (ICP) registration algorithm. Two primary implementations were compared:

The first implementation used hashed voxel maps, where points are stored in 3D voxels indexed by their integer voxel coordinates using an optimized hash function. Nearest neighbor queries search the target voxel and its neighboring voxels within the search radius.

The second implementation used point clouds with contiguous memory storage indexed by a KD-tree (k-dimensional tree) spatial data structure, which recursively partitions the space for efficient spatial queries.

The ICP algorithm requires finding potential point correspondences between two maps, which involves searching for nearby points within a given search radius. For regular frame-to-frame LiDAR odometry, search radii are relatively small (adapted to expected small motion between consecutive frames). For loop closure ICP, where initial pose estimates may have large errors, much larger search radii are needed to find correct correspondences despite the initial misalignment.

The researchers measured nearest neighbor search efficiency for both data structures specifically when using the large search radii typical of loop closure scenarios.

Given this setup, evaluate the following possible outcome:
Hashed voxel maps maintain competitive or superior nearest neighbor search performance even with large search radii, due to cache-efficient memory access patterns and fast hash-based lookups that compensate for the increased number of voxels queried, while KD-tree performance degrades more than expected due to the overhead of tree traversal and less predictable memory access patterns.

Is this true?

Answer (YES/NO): NO